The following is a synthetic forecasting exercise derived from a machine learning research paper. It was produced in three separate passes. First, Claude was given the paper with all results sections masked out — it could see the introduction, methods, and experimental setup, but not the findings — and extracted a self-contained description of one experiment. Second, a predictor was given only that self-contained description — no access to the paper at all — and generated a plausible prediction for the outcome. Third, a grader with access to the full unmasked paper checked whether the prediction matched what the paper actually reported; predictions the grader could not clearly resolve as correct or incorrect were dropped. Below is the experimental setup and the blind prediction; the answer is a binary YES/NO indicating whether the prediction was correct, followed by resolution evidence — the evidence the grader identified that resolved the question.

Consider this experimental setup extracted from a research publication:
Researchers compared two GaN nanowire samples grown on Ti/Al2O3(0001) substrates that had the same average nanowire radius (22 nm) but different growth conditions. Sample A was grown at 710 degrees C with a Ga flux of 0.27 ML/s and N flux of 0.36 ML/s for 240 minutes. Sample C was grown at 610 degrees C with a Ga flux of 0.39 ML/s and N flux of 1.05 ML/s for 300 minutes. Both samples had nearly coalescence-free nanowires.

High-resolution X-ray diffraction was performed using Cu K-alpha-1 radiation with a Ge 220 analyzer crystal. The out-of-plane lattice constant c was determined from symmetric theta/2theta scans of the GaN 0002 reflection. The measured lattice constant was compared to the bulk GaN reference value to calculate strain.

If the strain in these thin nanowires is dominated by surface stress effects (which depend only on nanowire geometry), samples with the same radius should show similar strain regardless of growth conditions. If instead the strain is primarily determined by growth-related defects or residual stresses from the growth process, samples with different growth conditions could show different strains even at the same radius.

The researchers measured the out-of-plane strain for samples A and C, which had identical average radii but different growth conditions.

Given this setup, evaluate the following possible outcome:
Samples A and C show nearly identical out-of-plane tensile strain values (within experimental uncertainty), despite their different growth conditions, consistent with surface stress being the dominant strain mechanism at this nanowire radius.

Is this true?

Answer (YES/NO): YES